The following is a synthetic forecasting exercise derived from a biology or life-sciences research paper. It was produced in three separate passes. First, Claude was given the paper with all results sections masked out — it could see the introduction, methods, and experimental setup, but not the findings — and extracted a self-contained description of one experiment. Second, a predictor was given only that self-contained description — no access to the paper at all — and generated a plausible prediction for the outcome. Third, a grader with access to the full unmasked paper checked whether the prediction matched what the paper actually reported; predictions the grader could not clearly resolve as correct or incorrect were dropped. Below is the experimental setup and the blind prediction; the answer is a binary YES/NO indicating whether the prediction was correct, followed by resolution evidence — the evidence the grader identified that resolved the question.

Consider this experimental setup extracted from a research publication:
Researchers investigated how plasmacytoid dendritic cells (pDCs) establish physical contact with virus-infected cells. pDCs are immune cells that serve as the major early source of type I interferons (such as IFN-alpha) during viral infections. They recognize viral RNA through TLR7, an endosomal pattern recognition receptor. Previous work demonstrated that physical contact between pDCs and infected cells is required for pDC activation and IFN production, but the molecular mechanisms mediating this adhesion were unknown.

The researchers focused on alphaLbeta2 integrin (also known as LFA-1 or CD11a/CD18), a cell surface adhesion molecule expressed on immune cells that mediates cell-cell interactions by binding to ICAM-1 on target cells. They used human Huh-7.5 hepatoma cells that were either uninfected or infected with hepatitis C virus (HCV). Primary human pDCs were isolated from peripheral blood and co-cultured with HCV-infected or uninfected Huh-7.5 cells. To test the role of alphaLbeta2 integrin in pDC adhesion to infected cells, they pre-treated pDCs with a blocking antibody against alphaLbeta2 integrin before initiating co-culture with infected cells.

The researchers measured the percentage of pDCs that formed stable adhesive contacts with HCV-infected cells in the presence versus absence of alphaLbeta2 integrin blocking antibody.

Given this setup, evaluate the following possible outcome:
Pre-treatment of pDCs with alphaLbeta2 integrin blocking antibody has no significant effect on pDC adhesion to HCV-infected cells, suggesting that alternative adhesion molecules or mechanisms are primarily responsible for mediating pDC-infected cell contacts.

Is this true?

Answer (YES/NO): NO